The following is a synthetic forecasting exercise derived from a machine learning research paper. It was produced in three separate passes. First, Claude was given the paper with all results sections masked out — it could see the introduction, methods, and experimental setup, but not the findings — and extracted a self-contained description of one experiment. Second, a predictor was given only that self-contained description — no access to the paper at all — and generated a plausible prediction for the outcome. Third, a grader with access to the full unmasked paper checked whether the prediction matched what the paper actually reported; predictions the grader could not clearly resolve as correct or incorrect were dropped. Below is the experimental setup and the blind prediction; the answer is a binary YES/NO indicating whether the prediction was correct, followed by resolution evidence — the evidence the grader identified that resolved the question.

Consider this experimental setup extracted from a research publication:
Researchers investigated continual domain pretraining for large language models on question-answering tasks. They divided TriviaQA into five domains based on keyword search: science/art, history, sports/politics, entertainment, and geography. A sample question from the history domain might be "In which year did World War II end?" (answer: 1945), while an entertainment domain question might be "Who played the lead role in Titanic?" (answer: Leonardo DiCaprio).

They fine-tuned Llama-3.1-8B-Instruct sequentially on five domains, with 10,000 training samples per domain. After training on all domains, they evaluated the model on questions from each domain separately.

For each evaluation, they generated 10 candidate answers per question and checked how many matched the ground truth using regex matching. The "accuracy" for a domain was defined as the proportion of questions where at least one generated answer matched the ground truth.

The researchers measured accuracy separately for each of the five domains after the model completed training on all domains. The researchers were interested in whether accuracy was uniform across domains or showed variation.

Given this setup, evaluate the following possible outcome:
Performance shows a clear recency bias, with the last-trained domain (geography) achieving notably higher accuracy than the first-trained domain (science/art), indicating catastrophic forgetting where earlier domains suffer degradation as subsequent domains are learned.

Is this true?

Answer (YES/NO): YES